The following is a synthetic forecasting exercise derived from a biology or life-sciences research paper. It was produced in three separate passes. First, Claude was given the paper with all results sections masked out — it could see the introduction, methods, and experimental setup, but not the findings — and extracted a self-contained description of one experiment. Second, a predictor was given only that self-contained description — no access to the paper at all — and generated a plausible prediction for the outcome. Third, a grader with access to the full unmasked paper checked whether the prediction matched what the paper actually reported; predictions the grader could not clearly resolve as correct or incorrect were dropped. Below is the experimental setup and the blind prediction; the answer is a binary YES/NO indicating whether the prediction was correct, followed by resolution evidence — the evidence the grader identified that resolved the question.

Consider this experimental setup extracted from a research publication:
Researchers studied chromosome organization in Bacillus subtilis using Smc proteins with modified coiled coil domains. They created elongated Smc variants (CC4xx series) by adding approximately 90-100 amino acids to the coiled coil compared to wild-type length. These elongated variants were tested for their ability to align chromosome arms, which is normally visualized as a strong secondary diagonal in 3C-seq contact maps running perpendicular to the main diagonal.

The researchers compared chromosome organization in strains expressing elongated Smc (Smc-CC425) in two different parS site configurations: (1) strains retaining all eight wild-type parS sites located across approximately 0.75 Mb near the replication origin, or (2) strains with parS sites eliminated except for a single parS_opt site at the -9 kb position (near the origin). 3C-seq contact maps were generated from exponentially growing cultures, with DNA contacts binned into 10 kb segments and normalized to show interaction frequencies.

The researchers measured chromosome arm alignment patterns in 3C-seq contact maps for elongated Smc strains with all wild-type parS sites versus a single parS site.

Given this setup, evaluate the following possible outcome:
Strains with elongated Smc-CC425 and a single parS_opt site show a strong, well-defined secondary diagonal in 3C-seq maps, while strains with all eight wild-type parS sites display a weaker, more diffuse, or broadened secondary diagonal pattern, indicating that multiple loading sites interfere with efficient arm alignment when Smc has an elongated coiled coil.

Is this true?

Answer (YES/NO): NO